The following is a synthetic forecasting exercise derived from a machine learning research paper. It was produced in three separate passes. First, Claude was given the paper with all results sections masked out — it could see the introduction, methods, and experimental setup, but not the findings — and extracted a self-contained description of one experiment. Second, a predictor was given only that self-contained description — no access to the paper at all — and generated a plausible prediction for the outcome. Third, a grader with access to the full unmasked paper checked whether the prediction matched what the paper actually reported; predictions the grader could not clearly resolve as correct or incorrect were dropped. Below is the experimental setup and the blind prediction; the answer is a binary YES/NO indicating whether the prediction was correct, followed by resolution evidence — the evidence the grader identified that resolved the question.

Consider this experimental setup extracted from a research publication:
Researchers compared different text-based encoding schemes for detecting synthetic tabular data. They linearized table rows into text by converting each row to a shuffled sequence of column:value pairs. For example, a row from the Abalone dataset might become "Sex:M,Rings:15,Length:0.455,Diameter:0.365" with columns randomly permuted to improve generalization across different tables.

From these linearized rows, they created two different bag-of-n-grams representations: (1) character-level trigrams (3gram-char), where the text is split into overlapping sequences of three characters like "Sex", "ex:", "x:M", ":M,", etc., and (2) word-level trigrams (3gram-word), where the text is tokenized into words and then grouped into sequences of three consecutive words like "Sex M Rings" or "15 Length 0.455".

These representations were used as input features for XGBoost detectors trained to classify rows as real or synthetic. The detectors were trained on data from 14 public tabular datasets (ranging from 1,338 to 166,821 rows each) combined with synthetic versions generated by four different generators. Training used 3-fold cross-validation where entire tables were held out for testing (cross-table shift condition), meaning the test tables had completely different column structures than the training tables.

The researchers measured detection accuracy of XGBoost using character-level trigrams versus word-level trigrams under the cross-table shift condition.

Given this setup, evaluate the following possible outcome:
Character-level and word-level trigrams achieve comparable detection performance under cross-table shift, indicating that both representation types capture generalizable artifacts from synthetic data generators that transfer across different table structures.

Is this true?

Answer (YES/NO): NO